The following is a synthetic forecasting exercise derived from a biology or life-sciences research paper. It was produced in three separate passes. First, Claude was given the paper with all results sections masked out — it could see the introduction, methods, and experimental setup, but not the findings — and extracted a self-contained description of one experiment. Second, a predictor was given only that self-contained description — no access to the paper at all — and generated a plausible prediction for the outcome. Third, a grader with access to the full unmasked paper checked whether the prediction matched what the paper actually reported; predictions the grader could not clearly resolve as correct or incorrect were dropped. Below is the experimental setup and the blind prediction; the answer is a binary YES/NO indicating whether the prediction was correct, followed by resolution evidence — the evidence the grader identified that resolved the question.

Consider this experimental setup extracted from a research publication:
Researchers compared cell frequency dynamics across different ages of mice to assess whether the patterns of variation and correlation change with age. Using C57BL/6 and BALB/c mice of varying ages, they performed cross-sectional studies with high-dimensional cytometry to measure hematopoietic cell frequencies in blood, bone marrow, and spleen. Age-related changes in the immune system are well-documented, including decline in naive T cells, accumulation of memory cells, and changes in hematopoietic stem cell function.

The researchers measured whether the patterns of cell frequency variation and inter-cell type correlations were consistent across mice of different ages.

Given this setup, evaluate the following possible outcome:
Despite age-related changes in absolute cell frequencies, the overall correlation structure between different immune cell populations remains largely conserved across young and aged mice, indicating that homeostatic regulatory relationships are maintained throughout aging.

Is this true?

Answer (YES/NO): YES